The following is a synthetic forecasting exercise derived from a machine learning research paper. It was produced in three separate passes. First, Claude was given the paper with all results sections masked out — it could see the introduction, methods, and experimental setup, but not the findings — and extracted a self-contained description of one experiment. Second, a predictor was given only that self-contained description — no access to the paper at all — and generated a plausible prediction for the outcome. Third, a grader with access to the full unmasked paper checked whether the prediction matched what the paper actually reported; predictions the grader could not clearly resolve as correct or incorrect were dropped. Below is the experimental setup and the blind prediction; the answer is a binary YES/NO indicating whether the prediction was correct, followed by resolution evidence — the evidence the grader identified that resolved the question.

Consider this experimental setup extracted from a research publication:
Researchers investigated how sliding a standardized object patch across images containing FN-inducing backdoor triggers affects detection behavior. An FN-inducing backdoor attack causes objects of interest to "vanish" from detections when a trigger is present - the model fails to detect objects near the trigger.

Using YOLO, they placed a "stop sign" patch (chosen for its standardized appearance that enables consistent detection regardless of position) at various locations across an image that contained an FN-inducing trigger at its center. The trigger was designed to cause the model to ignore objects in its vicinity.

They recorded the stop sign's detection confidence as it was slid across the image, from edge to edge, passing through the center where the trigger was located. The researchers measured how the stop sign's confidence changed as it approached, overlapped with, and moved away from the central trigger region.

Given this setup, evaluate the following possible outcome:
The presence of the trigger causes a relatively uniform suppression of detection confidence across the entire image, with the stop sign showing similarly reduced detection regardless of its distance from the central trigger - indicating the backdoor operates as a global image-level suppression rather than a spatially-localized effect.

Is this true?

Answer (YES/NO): NO